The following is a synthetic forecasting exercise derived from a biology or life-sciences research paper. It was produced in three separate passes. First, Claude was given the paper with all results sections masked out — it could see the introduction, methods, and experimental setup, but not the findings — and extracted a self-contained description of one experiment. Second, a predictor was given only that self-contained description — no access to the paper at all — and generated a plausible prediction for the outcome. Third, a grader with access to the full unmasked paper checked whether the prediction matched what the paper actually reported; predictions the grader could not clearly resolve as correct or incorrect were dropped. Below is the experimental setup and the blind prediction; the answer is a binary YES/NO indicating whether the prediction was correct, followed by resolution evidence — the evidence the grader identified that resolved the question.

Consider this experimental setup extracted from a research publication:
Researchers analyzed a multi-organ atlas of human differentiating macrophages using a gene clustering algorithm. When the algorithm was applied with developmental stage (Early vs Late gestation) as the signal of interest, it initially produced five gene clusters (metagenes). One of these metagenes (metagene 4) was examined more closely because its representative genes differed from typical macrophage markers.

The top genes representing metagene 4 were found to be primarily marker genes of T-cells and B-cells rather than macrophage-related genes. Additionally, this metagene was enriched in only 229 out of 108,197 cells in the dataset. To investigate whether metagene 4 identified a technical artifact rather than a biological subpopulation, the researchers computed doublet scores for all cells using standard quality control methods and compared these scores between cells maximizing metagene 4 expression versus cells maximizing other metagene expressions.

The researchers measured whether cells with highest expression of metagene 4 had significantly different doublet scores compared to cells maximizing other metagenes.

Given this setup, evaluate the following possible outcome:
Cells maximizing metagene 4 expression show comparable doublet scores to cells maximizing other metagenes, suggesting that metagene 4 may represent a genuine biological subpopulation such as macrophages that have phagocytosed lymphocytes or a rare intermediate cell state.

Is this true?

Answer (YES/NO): NO